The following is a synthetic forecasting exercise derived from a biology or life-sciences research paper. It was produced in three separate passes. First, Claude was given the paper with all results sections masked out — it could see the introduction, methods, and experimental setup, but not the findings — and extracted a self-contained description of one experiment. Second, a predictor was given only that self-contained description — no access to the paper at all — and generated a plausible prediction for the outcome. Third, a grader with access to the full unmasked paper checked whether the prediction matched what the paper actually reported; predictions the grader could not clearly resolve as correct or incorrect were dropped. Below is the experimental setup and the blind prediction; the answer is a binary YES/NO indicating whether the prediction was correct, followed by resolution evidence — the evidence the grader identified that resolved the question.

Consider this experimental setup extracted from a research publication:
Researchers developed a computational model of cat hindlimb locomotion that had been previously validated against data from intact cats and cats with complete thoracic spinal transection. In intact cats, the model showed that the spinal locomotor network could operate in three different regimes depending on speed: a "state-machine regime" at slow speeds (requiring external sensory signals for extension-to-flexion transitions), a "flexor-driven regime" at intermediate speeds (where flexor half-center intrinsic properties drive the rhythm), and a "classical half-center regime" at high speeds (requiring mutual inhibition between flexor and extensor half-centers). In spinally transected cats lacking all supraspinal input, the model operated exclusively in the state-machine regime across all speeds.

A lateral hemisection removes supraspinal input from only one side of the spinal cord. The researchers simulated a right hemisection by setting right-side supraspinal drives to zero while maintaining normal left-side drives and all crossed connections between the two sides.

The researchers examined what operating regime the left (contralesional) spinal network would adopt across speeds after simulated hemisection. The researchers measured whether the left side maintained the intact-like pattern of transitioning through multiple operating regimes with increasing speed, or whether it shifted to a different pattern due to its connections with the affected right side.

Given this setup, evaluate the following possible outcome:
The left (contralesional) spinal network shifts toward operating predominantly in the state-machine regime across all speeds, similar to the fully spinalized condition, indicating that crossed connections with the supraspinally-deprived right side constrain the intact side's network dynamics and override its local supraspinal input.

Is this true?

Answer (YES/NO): NO